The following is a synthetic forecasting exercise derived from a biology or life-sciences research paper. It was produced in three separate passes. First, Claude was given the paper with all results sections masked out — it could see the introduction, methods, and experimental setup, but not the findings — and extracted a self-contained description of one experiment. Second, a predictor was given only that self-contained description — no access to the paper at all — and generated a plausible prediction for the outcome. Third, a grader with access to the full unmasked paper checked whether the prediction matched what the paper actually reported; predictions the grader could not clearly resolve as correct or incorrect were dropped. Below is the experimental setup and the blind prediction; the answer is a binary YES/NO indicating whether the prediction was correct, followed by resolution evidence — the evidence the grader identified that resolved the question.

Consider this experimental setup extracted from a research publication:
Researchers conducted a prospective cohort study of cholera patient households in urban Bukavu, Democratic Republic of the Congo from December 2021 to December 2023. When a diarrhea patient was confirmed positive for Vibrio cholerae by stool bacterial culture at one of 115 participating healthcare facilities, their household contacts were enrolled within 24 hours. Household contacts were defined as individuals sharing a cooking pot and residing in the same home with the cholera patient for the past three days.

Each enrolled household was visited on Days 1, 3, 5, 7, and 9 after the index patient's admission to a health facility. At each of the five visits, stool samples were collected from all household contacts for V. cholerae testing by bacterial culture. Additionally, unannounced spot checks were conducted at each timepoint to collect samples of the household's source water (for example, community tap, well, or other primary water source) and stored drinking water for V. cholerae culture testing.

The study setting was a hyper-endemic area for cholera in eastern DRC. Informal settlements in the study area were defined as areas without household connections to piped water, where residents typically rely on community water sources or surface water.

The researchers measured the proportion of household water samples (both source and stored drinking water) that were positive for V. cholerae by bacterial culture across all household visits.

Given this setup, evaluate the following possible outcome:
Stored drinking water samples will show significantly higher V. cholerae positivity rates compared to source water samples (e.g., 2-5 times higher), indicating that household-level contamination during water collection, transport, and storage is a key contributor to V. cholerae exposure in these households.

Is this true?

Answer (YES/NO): NO